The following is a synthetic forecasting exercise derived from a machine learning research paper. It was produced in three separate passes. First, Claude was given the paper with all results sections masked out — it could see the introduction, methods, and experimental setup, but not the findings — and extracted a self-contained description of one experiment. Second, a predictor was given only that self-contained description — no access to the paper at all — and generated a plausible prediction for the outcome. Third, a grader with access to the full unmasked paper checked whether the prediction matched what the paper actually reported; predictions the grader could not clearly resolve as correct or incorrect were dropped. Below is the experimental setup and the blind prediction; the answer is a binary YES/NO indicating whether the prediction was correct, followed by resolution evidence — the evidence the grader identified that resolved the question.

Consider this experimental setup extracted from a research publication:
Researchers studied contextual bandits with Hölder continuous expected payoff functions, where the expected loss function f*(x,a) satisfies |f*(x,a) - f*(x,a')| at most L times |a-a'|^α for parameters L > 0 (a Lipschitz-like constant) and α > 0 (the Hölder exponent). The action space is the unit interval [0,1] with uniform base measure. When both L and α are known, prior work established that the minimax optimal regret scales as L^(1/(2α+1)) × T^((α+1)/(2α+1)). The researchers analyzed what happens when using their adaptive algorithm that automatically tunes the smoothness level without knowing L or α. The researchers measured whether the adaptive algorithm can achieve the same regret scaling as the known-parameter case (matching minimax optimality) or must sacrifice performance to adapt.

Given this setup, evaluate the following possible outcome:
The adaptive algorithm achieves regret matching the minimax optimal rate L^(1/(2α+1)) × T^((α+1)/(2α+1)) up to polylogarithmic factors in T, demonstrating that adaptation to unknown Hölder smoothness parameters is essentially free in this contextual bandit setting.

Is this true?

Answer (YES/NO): NO